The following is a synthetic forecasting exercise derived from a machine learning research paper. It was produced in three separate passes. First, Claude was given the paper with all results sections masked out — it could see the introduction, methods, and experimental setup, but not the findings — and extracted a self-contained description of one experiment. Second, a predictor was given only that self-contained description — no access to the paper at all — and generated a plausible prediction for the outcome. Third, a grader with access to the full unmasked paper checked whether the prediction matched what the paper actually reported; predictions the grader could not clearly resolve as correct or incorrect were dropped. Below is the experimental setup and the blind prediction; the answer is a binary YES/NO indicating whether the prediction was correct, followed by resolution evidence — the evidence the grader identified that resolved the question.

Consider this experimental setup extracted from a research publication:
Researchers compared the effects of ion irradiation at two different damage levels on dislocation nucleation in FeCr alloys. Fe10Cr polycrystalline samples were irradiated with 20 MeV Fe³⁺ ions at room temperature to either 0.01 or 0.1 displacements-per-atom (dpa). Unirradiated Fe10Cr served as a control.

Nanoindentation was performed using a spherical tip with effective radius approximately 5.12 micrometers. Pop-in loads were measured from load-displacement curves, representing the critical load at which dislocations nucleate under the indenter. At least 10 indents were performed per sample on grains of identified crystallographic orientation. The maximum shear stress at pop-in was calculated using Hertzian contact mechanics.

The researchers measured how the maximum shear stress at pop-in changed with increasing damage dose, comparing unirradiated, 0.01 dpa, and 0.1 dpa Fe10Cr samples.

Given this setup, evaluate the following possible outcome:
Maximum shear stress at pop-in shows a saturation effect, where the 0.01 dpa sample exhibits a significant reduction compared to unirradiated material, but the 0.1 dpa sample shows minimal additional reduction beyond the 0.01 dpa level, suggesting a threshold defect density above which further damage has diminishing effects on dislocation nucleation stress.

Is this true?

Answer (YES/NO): NO